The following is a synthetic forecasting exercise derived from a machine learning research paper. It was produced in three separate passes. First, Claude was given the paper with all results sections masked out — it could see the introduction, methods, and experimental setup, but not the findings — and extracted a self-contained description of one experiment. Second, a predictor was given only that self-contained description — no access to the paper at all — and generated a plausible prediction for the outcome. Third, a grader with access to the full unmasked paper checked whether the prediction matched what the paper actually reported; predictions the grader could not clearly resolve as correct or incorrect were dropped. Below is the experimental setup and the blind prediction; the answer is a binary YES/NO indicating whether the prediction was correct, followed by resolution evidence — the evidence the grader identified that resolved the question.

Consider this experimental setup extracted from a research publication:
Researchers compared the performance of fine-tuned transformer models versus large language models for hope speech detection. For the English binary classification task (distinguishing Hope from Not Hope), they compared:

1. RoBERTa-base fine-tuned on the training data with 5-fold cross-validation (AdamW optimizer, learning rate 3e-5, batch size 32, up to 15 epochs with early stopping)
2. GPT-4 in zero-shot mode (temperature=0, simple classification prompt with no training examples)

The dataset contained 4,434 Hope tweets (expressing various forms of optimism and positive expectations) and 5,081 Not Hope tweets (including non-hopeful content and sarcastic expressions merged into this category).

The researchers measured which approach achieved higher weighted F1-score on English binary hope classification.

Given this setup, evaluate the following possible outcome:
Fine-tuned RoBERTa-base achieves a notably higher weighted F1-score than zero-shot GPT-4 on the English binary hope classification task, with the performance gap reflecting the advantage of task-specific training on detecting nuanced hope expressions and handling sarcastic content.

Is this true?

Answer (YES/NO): YES